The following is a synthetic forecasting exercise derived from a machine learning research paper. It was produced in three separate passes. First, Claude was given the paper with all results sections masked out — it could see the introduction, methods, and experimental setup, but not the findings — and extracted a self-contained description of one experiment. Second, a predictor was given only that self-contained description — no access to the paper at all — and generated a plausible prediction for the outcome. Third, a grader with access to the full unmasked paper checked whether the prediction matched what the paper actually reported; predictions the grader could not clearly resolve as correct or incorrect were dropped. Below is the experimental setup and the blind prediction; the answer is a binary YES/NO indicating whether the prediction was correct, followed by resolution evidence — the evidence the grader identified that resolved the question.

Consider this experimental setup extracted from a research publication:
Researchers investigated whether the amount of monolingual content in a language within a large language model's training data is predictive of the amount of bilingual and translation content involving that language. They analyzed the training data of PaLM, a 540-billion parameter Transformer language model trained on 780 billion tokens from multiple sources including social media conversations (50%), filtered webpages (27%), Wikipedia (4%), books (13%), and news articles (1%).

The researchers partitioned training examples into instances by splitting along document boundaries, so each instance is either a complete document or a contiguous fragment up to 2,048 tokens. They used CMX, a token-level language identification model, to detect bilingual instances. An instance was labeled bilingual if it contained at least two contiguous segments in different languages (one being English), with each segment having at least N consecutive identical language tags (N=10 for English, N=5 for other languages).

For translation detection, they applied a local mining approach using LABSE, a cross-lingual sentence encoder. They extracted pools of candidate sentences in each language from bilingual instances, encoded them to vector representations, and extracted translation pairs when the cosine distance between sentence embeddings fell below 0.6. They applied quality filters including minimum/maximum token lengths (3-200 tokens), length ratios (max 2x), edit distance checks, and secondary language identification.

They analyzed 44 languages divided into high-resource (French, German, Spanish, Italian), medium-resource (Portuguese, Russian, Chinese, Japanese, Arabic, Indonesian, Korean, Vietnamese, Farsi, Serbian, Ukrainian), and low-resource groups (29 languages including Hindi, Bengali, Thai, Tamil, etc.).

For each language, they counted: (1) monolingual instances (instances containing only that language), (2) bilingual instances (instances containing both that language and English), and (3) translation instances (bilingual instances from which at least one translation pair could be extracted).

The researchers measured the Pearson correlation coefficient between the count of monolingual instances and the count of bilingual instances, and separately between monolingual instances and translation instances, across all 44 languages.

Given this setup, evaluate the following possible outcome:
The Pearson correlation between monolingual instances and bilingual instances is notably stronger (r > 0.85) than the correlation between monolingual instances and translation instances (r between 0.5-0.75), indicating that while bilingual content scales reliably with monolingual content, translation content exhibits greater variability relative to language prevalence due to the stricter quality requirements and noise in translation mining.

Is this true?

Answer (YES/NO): NO